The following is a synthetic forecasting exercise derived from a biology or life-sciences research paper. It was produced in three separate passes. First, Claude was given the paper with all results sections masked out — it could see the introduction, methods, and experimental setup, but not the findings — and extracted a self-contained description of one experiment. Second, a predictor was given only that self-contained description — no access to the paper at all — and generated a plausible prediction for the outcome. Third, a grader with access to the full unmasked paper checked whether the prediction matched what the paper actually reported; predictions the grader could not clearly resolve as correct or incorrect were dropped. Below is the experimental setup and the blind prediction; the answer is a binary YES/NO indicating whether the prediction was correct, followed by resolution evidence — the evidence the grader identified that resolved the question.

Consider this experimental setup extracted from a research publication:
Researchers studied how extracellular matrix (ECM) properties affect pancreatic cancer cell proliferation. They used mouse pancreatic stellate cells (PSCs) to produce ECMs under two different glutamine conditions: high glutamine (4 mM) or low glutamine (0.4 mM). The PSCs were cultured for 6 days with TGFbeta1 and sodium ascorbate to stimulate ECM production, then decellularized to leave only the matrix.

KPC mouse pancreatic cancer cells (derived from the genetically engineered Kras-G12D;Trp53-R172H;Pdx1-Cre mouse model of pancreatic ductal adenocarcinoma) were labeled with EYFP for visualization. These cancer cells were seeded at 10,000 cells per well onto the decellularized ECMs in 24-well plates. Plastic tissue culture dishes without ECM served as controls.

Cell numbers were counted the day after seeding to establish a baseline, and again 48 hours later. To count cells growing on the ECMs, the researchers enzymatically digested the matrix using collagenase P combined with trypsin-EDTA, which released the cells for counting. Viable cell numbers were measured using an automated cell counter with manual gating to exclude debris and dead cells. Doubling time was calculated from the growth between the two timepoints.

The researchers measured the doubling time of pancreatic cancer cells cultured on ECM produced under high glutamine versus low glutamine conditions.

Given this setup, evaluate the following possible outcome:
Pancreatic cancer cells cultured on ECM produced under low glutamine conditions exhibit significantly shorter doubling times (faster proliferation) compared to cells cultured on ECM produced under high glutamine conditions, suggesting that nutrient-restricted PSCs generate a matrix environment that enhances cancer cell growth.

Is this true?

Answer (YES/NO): YES